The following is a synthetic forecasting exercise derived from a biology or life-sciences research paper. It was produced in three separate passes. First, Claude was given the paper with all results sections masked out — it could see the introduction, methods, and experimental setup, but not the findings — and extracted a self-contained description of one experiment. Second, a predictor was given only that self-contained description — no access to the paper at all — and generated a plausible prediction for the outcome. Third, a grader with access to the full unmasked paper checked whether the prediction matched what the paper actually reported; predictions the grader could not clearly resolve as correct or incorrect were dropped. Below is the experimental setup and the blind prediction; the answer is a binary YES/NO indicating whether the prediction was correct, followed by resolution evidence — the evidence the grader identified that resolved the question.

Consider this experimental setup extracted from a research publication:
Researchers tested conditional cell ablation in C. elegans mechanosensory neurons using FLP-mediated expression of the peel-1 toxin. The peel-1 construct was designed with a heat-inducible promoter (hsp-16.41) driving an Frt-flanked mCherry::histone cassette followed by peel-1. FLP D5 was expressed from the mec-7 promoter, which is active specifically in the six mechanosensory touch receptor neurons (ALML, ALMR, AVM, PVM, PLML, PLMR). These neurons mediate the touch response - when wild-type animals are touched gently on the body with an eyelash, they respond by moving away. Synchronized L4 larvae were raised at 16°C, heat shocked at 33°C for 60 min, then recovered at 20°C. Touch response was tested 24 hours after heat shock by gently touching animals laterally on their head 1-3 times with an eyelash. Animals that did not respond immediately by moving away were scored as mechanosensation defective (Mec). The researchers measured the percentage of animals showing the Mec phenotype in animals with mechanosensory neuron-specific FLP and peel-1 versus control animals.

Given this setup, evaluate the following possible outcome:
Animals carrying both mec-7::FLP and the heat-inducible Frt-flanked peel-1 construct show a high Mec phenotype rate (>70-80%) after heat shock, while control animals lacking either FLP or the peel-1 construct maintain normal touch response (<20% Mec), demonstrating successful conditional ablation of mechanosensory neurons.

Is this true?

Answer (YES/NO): YES